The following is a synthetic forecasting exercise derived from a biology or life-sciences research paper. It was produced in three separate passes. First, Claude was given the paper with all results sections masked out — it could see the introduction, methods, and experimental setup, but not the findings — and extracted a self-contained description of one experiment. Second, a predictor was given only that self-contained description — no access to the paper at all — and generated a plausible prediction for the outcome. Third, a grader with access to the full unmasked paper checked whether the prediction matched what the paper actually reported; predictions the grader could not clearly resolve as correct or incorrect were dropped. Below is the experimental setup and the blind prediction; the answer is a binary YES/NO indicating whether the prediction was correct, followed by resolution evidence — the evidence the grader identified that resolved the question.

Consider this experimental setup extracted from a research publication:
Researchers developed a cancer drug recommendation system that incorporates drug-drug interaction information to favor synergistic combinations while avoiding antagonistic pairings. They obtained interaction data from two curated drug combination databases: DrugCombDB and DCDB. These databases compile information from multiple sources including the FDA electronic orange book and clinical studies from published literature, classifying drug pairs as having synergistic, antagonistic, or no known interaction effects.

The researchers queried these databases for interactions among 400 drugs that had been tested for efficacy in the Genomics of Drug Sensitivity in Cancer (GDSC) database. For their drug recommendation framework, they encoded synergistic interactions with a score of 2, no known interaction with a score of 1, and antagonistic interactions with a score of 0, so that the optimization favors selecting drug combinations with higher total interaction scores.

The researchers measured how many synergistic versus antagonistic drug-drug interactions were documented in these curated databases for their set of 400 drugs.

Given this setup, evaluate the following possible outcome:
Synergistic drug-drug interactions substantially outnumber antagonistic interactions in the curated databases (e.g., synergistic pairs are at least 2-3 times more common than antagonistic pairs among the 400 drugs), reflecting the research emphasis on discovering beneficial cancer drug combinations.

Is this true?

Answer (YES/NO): YES